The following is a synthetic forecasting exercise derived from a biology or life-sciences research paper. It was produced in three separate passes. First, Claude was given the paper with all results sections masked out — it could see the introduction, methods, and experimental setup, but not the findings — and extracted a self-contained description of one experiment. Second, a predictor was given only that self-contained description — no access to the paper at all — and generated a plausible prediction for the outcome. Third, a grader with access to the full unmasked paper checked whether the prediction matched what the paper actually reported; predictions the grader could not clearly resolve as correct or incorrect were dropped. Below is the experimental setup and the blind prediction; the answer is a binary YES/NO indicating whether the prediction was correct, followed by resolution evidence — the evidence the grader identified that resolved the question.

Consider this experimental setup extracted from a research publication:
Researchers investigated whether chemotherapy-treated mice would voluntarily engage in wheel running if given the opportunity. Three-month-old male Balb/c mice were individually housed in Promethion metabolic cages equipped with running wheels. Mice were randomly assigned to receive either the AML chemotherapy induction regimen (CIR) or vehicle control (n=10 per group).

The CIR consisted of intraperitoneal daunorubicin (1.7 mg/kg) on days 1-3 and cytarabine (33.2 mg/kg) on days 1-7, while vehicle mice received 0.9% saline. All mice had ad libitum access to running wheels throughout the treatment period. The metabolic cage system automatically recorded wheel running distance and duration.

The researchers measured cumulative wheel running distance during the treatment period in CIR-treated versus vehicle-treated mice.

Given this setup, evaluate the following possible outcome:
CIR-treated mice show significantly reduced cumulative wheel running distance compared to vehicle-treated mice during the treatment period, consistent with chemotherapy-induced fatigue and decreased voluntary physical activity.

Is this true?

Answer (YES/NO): YES